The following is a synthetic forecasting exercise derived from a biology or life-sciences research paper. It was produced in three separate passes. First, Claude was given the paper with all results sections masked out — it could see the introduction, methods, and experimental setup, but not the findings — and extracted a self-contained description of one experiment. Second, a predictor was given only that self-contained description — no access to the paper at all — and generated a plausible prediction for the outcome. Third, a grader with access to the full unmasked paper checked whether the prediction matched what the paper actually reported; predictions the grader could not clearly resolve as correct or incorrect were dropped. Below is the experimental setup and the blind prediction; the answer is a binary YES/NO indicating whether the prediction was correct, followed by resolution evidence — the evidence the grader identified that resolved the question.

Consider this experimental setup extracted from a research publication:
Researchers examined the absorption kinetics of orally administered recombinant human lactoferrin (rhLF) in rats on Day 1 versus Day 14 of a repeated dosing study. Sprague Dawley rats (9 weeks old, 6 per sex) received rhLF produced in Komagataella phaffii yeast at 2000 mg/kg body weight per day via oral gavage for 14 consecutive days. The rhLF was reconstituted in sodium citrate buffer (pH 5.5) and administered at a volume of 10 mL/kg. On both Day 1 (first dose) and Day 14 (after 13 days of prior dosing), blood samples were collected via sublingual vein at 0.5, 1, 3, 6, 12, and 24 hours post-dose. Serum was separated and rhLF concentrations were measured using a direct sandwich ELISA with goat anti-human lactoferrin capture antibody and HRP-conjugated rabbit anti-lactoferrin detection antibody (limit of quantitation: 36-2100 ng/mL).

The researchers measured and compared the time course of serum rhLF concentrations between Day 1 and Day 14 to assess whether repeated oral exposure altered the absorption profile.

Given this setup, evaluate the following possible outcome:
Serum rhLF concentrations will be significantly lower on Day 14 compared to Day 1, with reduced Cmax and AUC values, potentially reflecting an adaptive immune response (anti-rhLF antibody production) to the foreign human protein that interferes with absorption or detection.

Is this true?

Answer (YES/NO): NO